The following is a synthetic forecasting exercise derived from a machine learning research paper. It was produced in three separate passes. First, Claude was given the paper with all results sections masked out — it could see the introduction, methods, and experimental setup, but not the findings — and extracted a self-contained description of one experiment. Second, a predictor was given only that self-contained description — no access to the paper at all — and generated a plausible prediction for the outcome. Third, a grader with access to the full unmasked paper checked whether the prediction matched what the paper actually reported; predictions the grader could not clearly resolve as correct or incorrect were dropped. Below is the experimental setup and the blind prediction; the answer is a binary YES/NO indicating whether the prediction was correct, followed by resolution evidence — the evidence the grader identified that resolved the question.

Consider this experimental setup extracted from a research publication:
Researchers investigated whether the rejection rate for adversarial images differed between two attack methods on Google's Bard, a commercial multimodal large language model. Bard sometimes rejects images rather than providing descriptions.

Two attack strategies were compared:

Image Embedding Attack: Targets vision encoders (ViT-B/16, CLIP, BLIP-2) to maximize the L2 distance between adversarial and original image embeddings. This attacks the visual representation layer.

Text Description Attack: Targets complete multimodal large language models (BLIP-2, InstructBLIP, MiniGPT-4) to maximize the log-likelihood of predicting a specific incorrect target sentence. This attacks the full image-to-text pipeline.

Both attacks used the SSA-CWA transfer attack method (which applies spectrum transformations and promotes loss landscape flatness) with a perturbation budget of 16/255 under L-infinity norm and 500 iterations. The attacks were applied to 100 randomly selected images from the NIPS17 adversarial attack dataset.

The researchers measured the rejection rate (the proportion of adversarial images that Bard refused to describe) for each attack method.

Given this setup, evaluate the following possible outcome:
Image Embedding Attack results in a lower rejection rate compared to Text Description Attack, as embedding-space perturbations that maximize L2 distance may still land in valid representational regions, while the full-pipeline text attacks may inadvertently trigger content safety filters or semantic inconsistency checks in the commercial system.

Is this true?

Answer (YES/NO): NO